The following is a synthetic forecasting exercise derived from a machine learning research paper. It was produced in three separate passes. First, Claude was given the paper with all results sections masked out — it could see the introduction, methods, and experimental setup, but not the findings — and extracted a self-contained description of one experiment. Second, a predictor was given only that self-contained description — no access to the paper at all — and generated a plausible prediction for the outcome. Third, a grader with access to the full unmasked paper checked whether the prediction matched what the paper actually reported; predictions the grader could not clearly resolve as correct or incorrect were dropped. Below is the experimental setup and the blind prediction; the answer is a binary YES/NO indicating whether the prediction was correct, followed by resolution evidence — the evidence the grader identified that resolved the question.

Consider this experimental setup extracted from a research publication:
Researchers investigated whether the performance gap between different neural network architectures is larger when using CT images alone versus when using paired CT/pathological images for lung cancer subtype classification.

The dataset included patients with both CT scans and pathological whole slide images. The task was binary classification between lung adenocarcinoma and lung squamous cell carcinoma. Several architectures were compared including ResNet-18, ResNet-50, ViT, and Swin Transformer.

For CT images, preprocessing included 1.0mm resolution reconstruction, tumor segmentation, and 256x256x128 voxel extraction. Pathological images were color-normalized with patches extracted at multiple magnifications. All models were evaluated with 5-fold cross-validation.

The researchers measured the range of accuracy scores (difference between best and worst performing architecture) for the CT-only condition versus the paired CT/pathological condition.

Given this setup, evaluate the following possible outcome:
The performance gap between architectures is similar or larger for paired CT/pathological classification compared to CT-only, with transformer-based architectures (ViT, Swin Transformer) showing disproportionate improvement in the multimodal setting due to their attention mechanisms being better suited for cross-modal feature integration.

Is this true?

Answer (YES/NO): NO